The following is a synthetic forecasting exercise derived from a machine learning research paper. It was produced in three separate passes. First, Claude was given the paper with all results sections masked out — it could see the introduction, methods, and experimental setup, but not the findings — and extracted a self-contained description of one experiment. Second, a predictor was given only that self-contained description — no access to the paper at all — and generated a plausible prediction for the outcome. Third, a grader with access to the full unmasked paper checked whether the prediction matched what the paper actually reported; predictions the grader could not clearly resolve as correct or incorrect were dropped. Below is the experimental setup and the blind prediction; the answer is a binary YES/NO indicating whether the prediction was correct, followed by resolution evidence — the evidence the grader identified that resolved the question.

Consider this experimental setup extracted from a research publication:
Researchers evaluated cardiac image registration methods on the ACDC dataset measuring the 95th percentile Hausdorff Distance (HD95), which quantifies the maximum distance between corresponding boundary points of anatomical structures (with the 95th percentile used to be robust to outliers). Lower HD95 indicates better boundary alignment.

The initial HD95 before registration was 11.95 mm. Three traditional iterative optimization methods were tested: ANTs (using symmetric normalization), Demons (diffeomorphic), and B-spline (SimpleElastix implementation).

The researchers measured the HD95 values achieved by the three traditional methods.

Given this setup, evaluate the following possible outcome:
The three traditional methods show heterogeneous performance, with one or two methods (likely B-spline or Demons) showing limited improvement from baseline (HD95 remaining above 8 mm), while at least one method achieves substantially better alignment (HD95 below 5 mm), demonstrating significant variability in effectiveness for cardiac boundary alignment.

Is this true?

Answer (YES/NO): NO